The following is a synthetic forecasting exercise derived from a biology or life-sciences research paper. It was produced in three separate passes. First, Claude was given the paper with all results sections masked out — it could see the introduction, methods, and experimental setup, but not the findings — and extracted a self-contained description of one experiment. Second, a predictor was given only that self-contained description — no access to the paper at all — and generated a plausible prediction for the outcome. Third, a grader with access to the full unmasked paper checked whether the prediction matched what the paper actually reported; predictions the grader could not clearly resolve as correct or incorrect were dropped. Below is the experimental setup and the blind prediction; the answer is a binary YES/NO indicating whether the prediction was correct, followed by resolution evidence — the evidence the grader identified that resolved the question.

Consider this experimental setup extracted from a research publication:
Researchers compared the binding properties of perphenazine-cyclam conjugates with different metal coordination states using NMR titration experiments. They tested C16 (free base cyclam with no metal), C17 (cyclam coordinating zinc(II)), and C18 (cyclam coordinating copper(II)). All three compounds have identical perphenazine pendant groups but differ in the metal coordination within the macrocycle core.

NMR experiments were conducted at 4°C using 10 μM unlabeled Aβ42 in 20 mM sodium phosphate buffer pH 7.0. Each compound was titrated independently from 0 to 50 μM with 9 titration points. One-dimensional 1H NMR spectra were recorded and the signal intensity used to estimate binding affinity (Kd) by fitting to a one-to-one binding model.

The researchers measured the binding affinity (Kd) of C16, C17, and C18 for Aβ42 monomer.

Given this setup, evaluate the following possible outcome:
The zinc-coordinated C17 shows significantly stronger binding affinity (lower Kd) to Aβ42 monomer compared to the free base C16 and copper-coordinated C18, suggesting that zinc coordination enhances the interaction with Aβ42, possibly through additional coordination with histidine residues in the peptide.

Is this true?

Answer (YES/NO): NO